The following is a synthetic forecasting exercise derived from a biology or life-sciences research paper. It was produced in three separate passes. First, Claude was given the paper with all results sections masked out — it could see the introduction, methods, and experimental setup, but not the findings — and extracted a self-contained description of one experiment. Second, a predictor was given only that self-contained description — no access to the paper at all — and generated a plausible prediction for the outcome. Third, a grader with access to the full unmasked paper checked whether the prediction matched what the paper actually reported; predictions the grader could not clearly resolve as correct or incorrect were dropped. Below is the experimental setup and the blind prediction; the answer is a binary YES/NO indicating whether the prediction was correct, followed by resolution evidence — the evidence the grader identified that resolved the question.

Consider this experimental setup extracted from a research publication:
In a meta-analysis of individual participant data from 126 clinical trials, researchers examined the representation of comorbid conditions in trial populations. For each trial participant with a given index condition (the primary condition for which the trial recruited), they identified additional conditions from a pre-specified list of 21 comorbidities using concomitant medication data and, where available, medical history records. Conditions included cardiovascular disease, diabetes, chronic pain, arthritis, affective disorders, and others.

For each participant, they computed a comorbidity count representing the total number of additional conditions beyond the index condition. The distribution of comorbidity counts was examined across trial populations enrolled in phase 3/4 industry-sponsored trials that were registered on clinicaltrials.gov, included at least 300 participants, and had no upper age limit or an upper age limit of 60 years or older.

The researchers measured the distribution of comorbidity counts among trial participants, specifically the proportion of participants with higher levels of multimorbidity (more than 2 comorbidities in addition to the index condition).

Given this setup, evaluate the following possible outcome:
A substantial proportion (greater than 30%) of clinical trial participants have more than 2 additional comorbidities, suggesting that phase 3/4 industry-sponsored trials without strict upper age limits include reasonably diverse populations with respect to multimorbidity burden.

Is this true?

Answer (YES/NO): NO